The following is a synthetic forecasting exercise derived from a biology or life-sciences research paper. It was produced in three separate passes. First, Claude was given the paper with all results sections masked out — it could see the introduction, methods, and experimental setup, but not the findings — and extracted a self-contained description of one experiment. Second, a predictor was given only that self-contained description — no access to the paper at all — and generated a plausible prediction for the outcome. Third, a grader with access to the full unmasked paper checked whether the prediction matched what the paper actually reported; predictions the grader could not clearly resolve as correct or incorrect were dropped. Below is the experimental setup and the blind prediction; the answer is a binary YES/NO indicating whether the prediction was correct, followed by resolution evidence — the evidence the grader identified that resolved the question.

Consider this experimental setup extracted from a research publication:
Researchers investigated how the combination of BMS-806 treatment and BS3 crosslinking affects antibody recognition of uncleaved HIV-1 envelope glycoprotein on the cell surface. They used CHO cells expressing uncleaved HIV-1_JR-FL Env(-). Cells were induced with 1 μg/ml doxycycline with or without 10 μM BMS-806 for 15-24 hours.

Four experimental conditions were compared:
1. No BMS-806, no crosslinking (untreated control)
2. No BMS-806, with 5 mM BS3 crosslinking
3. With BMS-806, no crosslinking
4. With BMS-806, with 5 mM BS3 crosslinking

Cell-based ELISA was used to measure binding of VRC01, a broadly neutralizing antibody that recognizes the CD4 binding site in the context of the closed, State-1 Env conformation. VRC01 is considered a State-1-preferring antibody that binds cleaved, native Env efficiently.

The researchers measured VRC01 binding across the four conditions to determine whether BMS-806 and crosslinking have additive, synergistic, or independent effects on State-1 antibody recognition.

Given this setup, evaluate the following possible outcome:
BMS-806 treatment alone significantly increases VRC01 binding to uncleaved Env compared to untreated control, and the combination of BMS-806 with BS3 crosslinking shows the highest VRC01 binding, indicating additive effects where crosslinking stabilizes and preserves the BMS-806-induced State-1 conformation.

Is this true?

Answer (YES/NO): NO